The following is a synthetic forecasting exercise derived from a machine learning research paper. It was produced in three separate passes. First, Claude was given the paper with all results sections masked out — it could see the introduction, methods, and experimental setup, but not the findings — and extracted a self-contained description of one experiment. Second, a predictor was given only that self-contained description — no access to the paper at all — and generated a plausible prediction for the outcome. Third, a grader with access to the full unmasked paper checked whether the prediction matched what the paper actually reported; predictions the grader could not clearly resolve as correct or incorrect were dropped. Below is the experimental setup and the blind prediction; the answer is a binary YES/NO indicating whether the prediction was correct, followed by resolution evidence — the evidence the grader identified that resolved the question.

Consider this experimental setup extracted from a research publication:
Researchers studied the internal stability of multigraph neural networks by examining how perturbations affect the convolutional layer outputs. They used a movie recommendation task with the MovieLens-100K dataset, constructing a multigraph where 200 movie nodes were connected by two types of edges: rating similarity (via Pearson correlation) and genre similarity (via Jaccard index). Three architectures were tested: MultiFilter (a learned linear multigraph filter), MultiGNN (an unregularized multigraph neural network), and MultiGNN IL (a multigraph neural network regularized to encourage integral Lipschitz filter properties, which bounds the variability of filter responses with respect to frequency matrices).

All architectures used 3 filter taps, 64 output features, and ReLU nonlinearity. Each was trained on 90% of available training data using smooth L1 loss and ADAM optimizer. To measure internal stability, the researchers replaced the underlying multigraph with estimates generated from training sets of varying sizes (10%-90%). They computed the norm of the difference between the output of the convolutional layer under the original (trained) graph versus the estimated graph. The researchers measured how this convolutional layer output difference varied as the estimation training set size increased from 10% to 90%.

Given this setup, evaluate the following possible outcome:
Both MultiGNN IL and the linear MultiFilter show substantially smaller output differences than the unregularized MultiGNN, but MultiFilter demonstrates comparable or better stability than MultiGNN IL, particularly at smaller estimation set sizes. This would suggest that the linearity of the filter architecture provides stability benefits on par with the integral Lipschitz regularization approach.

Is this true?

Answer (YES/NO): NO